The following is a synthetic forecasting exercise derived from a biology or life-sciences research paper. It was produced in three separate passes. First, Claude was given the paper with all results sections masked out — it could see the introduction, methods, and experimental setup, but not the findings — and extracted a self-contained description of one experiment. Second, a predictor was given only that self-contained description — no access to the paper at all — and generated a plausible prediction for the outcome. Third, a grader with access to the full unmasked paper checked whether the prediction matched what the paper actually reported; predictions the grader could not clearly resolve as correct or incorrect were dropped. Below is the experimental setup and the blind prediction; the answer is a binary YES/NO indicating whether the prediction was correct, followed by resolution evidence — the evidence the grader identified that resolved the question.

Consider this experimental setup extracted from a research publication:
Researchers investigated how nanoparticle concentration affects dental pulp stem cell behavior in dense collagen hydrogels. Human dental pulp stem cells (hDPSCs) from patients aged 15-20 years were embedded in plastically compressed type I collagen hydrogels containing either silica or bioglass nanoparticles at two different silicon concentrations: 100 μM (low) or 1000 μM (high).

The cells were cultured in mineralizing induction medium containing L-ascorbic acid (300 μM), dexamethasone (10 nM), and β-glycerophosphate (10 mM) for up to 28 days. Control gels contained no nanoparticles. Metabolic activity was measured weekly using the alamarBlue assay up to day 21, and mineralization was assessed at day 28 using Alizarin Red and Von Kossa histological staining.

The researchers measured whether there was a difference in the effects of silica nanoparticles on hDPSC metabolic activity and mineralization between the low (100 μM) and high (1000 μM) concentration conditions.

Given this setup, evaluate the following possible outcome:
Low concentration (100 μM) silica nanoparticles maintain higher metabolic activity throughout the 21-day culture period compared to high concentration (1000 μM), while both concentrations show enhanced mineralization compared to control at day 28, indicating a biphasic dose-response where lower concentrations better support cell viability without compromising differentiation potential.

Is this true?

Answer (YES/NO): NO